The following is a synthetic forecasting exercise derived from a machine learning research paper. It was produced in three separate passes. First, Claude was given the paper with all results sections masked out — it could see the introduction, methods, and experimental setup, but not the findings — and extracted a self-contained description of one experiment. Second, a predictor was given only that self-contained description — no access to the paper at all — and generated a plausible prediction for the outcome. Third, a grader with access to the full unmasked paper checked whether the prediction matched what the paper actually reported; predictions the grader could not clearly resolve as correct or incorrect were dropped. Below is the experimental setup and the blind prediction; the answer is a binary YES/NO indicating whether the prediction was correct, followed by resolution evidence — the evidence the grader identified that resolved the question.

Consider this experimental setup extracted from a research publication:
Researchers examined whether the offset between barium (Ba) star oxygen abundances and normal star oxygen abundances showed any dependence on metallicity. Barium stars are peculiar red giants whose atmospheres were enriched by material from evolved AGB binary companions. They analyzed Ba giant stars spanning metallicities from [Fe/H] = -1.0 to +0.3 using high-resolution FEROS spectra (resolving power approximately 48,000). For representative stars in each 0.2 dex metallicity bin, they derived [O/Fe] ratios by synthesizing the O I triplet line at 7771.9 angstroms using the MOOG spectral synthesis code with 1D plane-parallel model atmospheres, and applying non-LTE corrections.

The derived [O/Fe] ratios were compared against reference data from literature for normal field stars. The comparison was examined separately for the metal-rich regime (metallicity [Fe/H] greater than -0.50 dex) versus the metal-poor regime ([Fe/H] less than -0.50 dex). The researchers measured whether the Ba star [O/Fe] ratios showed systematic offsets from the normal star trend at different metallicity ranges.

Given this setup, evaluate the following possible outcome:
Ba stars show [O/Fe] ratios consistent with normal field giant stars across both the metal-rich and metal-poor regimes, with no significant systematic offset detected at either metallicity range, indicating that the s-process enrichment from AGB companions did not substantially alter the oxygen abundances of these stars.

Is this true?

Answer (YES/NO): NO